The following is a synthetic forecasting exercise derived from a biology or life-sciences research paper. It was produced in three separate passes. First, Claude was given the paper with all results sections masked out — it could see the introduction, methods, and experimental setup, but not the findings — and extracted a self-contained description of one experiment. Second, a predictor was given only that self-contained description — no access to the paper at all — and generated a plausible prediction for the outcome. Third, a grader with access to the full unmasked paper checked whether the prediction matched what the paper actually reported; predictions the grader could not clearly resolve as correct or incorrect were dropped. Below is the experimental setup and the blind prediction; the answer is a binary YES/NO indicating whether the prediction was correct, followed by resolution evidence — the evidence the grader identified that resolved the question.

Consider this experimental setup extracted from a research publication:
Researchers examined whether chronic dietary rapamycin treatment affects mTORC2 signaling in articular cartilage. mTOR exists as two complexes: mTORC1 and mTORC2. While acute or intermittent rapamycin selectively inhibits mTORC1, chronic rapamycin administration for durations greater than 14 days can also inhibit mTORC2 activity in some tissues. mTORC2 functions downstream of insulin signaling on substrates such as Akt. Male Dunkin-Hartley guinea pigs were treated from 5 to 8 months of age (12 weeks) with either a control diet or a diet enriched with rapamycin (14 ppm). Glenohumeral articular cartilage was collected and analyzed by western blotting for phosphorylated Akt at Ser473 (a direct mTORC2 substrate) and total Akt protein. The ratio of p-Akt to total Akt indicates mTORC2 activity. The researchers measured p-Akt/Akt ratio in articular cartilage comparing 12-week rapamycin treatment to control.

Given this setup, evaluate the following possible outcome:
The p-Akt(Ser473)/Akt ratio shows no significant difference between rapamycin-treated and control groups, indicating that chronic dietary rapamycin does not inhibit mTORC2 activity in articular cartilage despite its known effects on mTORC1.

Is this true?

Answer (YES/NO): YES